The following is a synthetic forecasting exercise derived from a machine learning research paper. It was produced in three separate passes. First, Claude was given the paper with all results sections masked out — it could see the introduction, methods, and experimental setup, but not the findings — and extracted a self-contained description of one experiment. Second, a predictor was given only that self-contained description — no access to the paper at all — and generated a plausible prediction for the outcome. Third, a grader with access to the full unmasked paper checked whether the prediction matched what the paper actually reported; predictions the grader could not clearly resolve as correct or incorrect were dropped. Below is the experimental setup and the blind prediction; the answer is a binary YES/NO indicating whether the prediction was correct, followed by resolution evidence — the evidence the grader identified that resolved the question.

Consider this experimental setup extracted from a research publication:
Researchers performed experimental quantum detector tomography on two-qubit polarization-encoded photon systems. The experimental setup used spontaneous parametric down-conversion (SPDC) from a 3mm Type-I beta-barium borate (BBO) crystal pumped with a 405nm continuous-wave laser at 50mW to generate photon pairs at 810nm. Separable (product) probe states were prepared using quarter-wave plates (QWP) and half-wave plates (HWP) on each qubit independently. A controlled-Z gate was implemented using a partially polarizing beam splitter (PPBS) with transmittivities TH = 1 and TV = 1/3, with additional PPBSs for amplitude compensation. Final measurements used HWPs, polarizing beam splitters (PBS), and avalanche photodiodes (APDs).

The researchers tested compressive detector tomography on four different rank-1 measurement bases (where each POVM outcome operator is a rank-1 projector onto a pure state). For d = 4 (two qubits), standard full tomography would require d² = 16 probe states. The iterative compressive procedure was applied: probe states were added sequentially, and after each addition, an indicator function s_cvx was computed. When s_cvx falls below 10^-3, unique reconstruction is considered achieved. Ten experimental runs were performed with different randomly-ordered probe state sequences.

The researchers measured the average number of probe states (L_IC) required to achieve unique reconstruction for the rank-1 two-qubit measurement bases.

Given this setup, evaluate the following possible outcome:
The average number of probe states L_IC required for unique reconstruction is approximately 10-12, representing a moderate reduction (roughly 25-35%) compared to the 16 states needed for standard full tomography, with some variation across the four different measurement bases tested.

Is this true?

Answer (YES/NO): YES